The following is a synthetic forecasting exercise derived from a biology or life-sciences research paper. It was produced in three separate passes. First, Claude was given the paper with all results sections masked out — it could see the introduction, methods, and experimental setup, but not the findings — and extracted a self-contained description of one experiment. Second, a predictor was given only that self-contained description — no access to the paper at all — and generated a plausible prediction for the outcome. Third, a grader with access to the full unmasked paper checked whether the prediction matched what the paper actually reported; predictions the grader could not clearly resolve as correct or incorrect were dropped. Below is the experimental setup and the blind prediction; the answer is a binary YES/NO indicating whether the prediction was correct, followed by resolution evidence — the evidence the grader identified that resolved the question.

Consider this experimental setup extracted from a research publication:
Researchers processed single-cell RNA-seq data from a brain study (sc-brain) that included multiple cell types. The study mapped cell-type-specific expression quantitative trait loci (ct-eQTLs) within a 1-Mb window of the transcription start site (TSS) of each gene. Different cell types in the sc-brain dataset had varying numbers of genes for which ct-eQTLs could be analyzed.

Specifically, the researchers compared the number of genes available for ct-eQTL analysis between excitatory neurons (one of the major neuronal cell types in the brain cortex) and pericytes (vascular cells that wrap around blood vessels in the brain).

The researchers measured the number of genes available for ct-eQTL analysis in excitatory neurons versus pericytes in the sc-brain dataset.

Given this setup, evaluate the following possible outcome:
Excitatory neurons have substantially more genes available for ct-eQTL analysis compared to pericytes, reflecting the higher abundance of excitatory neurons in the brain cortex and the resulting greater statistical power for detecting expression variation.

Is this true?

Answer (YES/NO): YES